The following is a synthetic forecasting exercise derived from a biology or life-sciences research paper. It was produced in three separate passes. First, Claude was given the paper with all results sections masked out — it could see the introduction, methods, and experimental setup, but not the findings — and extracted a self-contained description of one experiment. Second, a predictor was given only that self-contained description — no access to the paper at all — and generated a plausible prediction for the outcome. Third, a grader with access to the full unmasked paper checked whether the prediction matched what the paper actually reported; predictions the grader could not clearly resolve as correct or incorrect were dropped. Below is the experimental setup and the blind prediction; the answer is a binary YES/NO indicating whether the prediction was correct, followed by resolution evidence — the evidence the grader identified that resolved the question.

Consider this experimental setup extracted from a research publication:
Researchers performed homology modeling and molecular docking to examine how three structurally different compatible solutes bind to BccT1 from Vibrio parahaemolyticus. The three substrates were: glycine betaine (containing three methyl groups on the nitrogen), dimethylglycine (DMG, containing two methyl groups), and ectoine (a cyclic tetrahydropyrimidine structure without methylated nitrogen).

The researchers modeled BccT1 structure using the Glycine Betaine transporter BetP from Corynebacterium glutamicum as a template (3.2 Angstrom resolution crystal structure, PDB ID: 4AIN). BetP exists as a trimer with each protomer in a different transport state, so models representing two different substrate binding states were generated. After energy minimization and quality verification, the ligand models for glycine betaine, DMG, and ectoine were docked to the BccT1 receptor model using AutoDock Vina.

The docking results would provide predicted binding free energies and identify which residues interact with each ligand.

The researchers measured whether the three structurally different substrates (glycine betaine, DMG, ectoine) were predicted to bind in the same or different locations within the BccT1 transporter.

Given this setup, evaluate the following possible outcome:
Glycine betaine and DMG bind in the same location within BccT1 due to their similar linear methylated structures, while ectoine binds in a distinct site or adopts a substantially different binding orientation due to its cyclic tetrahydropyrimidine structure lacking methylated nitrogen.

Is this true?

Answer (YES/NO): NO